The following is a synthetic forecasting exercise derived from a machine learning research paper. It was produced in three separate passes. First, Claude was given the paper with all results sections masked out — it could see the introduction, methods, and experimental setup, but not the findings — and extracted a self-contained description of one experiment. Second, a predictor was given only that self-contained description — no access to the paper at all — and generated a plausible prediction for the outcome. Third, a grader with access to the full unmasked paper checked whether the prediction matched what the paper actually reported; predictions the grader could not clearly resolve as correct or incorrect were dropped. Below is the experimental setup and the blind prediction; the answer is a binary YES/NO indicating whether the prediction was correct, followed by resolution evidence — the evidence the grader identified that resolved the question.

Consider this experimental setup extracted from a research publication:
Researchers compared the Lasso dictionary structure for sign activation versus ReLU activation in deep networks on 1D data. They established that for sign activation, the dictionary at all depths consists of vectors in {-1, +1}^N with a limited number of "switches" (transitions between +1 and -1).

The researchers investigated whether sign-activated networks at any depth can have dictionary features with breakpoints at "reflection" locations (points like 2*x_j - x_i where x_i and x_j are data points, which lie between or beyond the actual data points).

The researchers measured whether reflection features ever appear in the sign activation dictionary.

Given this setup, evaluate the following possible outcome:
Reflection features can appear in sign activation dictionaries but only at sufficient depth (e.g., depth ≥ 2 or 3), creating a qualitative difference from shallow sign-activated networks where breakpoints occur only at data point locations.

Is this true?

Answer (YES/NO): NO